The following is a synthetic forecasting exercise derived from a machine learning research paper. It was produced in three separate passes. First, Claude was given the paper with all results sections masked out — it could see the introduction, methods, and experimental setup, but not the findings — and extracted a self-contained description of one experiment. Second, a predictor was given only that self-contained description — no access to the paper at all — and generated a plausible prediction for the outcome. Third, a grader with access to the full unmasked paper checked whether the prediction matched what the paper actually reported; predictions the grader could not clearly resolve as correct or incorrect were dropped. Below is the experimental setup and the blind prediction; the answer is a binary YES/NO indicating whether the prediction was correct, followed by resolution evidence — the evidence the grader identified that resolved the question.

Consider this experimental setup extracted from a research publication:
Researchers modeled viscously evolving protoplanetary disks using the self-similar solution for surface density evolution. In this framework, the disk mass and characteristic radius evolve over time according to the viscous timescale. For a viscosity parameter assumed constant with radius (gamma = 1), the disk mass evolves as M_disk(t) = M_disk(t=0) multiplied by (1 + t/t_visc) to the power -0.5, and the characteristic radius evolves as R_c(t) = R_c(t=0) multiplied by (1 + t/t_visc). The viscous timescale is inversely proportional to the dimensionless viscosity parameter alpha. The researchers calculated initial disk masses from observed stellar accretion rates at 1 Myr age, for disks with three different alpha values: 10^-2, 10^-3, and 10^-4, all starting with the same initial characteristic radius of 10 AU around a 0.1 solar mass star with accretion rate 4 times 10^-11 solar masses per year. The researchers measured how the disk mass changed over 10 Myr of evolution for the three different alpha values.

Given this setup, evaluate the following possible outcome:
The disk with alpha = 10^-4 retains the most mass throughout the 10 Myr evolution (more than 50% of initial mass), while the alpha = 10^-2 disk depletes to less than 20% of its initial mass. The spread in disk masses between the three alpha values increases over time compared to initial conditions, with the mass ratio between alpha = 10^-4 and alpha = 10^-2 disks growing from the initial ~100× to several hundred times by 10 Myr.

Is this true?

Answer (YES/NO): NO